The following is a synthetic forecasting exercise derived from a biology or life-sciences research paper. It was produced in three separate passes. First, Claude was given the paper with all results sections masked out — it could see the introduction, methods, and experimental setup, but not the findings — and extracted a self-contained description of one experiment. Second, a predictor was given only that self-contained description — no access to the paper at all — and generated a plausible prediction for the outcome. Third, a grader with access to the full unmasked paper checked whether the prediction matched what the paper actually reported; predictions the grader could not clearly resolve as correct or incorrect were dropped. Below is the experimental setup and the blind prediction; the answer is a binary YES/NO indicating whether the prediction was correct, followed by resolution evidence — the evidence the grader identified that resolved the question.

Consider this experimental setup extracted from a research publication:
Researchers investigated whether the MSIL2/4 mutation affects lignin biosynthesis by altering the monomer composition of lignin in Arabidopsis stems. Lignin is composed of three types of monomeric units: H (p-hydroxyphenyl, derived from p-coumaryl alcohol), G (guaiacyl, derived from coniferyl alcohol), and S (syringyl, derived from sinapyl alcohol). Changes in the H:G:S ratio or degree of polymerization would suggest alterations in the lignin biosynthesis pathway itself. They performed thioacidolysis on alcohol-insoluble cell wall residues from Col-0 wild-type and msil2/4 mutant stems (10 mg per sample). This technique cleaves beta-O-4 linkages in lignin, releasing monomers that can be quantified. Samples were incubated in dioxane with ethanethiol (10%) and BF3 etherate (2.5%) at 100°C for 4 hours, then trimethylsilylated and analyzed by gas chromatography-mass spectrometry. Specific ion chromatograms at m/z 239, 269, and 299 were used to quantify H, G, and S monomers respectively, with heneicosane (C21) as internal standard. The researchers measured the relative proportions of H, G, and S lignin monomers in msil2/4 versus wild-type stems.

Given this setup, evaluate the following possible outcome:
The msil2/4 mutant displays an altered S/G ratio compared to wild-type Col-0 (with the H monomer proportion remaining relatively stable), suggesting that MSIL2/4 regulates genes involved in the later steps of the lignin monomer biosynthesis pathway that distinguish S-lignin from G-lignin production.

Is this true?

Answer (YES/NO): NO